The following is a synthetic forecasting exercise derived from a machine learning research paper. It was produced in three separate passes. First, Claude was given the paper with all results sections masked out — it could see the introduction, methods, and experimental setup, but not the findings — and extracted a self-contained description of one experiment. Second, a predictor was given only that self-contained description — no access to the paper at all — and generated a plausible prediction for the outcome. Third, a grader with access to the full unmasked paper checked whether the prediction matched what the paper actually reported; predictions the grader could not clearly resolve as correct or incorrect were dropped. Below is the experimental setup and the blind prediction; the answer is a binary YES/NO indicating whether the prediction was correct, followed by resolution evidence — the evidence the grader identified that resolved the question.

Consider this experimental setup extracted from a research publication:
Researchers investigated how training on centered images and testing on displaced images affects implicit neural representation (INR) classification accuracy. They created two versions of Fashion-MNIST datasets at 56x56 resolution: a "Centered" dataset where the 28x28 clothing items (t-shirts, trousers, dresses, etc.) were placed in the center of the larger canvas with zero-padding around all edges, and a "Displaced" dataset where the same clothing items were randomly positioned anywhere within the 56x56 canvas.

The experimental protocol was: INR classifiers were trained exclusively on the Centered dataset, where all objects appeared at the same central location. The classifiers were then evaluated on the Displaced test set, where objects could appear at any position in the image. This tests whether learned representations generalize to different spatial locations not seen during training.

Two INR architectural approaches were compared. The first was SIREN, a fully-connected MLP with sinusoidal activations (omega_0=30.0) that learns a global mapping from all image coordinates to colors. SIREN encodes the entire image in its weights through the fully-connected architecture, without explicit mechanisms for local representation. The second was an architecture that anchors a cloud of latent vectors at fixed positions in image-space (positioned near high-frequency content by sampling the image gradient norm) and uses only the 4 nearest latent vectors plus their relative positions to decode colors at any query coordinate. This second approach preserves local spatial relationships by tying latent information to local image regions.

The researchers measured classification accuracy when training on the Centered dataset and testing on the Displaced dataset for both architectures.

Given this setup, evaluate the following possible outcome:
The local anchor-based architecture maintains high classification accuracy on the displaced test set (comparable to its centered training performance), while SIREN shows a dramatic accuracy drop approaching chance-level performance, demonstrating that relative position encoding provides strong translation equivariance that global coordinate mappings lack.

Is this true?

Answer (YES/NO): NO